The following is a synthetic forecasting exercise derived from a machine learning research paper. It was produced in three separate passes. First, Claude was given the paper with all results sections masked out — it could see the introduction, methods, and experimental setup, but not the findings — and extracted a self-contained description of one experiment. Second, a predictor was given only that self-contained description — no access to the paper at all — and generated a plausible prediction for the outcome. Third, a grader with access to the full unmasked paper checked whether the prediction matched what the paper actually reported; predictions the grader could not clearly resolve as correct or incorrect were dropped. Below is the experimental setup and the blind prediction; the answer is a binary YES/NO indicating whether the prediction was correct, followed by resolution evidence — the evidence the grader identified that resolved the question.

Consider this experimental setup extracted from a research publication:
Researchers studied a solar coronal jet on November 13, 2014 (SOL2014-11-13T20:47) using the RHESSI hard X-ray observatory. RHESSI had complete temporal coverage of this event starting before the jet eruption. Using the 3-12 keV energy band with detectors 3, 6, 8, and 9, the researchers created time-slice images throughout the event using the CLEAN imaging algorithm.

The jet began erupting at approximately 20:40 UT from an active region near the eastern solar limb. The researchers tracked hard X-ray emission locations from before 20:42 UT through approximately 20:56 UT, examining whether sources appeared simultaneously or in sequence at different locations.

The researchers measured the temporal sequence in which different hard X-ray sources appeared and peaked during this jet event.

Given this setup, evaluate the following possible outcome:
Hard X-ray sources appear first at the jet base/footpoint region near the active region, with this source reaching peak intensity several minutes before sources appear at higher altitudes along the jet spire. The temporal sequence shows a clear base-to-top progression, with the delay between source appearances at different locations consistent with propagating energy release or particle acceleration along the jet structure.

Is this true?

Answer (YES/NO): NO